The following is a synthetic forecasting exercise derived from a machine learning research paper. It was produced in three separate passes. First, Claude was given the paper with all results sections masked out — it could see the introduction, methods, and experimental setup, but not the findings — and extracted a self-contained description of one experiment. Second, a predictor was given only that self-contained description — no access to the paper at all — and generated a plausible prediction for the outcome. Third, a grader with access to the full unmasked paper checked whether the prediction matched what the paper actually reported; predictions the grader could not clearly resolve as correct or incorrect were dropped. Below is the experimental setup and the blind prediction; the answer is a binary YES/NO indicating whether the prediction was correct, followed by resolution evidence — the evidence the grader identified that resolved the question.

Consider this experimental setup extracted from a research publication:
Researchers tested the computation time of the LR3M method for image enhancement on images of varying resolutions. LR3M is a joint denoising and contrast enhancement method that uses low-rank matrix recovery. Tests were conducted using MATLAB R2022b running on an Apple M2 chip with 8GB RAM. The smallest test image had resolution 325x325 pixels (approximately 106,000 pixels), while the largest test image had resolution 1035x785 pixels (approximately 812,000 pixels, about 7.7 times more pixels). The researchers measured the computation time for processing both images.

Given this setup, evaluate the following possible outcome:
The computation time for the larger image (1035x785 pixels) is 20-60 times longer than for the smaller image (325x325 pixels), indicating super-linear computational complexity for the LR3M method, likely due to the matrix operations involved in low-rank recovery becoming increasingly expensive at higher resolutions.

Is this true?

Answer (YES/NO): NO